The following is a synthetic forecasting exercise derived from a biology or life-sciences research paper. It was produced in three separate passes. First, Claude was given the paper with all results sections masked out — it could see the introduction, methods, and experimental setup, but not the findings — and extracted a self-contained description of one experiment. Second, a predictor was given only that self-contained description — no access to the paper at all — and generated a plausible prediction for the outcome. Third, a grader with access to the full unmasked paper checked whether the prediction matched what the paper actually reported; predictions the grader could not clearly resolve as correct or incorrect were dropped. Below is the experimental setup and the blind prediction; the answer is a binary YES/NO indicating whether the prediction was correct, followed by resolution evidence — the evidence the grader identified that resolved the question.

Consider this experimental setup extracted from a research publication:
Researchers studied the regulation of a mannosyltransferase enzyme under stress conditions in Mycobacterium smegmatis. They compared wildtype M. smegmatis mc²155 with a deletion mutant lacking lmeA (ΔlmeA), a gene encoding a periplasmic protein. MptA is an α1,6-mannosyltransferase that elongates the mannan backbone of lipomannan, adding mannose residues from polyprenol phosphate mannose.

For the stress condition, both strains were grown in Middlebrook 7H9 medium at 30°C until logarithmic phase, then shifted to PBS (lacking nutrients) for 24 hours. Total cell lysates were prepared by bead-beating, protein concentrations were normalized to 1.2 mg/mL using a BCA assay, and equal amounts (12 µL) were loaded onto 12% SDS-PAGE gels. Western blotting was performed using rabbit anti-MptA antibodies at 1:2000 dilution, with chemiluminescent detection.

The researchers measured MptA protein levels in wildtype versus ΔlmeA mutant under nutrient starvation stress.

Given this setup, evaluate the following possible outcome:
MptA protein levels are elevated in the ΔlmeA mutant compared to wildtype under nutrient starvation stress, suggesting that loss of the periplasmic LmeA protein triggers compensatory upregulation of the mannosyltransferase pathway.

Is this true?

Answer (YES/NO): NO